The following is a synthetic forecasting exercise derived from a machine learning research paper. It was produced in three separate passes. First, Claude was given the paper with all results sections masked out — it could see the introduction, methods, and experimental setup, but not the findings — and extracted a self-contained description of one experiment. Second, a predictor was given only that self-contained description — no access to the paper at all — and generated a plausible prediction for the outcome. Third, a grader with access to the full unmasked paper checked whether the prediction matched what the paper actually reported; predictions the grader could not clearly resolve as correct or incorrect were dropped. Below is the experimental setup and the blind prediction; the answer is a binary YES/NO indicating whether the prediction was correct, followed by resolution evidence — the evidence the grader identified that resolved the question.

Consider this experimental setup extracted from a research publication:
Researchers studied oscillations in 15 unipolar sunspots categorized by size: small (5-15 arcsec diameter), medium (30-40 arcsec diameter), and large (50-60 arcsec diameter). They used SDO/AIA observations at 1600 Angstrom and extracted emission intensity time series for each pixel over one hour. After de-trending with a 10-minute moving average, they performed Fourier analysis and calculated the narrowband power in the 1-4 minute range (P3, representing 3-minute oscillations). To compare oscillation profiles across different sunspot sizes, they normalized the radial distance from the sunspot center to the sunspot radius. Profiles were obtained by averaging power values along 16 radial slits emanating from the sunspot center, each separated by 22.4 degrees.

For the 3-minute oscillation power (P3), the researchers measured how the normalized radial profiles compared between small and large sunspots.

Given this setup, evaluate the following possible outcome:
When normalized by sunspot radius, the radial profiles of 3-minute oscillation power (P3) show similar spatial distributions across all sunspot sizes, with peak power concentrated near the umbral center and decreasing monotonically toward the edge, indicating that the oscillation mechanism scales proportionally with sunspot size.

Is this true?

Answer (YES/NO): NO